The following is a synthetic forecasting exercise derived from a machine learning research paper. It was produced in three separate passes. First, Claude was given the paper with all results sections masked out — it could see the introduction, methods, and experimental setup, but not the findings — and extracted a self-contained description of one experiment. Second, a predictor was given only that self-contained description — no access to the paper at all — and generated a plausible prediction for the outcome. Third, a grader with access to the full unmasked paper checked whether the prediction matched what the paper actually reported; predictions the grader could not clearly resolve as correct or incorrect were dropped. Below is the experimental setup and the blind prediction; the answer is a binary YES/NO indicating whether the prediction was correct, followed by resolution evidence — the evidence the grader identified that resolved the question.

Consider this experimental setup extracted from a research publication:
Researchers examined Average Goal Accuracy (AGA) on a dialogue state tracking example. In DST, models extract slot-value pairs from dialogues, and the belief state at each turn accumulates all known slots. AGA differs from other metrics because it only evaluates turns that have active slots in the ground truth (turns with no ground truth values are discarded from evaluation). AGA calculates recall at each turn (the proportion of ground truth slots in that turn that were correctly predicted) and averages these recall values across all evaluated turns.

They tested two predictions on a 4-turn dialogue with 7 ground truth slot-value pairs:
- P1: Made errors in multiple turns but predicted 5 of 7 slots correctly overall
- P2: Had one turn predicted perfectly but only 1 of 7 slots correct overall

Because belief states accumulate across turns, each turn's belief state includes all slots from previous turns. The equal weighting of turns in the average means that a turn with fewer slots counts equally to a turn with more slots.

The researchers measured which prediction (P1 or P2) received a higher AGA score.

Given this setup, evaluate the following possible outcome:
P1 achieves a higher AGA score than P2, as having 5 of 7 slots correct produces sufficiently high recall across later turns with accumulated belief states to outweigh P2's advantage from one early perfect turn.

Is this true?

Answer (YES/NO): NO